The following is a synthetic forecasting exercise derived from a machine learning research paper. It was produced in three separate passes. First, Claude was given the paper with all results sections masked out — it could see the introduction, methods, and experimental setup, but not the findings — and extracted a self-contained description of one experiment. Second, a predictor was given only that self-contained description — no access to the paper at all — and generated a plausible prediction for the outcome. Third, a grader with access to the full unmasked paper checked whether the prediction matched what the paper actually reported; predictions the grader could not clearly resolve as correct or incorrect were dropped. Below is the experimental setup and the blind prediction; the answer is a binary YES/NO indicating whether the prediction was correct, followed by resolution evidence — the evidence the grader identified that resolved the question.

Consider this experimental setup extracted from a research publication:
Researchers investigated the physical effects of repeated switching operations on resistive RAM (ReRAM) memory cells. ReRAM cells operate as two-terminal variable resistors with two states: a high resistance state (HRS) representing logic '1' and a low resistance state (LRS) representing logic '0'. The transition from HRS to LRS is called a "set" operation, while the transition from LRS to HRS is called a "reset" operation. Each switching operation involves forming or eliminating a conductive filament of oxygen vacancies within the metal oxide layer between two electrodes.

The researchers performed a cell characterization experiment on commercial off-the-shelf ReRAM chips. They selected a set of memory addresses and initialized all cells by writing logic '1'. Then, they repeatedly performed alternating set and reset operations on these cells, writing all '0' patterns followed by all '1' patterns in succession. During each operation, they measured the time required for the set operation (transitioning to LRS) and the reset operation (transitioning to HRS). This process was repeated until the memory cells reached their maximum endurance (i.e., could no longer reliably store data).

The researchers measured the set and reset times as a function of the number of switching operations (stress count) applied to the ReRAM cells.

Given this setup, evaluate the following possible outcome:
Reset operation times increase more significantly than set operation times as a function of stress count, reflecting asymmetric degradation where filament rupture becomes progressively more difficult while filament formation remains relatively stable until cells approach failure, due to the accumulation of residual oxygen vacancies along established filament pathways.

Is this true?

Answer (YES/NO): NO